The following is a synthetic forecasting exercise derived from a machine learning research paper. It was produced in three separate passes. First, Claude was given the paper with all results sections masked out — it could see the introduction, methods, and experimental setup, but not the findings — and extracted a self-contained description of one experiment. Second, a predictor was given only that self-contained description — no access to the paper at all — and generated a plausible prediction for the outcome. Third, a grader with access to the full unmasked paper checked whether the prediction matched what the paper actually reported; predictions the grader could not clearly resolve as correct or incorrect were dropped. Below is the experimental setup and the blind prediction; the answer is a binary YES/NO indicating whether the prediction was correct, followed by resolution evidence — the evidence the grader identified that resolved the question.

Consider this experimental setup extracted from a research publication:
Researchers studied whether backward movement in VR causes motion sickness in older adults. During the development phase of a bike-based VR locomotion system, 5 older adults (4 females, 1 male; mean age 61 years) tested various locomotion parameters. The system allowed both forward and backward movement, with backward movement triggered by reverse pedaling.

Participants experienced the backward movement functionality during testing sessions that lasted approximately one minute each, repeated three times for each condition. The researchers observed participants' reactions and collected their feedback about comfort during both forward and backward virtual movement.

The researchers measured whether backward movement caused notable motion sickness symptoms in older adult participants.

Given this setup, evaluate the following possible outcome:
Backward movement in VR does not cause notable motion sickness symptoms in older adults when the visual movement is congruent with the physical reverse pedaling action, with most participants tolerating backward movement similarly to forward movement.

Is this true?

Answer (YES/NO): NO